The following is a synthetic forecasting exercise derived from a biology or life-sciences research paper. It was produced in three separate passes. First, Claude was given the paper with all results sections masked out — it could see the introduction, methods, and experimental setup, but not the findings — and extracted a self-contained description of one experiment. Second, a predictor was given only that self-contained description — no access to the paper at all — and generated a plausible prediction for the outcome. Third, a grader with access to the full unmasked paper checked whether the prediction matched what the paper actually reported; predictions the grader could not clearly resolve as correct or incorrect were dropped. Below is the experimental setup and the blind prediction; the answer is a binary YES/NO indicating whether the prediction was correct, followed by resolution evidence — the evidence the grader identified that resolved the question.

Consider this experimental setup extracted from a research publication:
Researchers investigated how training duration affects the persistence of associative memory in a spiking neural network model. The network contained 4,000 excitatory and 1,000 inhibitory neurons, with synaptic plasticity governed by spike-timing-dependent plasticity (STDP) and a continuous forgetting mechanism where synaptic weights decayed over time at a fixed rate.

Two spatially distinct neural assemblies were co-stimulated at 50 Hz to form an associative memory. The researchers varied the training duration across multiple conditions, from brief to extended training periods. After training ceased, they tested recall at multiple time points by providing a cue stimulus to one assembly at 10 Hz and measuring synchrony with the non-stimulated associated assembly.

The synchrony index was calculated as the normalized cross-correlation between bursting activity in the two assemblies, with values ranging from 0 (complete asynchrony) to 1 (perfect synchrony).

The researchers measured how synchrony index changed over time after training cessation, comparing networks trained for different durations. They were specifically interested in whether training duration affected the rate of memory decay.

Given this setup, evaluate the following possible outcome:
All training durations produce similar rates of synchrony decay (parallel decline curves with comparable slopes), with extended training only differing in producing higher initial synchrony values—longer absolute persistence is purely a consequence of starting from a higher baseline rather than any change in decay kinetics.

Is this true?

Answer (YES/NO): NO